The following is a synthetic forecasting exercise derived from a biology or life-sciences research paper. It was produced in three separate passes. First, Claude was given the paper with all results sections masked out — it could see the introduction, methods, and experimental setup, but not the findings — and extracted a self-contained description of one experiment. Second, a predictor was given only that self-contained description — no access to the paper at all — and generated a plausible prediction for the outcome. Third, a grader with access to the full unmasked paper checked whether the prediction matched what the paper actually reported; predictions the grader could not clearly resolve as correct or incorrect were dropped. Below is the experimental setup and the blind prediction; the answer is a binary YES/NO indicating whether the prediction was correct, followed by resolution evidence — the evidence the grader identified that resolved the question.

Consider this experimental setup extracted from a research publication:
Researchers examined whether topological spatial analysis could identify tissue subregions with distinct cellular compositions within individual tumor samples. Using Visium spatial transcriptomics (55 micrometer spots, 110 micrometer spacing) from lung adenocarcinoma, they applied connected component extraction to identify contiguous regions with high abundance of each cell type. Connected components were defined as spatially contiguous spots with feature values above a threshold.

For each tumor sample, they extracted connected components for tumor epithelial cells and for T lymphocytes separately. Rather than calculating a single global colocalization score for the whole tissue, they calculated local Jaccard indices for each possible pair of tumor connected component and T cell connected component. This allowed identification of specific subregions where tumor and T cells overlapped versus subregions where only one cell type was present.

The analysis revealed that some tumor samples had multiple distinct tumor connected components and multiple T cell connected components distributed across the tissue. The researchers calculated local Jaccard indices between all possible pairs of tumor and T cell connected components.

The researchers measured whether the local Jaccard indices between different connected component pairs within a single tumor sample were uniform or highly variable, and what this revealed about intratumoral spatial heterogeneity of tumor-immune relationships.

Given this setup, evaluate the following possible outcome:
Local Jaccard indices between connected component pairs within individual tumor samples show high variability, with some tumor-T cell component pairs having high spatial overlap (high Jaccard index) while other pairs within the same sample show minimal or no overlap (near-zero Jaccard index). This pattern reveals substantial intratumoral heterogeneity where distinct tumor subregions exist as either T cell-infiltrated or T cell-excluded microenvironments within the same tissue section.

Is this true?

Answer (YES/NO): YES